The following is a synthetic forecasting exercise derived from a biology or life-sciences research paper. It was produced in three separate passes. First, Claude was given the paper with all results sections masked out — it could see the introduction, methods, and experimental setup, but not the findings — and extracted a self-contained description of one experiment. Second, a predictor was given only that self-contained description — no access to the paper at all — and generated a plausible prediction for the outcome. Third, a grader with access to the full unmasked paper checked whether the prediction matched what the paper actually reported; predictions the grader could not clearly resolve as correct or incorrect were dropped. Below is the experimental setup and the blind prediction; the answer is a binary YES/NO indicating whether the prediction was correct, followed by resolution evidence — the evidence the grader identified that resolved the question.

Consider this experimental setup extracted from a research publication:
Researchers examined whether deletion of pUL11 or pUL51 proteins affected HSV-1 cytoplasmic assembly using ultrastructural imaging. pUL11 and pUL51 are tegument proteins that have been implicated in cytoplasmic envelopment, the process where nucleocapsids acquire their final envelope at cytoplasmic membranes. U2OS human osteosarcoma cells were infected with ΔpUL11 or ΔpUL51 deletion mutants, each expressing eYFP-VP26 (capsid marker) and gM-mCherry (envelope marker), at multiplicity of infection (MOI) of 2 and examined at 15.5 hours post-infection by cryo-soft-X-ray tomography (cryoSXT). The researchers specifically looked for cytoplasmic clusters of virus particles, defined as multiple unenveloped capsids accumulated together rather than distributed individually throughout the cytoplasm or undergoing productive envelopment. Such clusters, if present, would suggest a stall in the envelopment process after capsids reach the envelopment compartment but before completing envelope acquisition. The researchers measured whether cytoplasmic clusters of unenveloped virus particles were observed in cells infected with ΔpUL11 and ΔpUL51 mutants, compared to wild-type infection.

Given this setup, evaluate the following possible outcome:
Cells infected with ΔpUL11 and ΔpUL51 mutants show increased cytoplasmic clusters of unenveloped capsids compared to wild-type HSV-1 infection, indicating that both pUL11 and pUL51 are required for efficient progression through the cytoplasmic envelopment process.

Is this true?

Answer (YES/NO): YES